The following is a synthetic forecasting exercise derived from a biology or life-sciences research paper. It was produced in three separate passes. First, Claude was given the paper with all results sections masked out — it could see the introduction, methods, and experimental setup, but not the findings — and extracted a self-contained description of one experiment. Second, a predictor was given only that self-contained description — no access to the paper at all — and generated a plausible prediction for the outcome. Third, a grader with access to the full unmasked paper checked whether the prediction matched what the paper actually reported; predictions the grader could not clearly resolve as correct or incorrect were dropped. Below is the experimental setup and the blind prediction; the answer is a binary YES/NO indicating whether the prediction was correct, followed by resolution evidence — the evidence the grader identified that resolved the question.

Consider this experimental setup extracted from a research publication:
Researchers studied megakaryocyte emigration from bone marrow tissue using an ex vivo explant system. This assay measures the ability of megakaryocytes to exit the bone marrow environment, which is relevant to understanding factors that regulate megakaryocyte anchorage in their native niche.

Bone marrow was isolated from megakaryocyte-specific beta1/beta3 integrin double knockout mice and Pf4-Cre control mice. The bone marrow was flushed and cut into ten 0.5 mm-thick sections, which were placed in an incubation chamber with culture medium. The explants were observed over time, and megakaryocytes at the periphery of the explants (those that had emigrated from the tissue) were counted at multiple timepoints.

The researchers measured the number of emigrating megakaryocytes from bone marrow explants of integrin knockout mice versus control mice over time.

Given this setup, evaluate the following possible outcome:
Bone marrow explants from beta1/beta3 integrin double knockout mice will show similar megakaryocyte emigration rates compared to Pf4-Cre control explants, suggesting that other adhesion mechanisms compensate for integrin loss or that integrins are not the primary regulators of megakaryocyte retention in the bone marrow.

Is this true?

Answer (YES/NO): NO